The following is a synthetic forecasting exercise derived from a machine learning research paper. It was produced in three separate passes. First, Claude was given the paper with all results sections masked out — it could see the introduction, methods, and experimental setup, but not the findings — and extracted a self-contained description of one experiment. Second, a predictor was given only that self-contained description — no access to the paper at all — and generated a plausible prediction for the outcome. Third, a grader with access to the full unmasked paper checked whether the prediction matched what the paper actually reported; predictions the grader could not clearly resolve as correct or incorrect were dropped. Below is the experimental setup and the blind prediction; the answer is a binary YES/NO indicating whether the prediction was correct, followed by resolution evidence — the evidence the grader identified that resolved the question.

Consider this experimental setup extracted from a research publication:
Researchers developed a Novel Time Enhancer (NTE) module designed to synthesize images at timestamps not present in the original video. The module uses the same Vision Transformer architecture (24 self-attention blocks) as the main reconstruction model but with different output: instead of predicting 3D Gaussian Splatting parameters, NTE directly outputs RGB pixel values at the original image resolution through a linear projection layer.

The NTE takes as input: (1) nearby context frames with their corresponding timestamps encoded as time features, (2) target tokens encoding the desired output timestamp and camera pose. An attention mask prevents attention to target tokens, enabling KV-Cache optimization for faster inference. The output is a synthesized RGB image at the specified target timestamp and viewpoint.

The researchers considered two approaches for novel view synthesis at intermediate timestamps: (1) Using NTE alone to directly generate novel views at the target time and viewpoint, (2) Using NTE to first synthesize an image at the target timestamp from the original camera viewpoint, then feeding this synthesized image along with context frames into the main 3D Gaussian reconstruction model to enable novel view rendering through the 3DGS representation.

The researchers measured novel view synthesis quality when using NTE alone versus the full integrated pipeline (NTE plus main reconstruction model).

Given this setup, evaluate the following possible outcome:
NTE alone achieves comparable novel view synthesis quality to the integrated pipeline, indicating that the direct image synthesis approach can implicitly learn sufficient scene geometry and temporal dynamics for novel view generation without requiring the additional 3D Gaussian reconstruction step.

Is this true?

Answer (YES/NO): NO